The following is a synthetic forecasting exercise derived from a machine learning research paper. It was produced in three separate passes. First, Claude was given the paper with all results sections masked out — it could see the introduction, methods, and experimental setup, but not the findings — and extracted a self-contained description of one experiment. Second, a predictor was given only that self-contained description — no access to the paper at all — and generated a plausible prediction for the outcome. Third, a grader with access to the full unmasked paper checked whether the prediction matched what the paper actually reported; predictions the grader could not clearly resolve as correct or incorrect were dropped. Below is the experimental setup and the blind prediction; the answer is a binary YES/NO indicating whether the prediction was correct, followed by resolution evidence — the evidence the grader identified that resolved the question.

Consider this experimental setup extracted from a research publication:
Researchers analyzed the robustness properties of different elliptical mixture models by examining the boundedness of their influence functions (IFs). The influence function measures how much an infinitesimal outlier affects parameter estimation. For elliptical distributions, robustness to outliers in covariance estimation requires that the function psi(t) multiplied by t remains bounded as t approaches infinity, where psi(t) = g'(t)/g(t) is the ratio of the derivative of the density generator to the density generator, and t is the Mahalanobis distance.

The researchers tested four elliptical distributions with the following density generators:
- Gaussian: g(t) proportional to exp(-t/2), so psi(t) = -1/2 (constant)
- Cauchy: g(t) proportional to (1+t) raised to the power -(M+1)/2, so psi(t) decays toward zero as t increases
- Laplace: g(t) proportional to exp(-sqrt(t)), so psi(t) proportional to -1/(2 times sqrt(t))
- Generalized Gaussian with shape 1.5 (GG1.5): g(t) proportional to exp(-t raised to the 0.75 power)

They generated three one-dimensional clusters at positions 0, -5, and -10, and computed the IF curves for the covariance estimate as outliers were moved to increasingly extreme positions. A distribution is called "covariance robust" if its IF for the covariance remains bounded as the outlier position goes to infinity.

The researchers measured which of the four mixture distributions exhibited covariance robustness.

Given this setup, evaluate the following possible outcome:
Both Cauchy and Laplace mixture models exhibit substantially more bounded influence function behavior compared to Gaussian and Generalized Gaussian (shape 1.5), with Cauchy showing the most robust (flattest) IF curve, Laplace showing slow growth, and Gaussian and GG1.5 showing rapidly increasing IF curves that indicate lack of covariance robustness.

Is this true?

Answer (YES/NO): NO